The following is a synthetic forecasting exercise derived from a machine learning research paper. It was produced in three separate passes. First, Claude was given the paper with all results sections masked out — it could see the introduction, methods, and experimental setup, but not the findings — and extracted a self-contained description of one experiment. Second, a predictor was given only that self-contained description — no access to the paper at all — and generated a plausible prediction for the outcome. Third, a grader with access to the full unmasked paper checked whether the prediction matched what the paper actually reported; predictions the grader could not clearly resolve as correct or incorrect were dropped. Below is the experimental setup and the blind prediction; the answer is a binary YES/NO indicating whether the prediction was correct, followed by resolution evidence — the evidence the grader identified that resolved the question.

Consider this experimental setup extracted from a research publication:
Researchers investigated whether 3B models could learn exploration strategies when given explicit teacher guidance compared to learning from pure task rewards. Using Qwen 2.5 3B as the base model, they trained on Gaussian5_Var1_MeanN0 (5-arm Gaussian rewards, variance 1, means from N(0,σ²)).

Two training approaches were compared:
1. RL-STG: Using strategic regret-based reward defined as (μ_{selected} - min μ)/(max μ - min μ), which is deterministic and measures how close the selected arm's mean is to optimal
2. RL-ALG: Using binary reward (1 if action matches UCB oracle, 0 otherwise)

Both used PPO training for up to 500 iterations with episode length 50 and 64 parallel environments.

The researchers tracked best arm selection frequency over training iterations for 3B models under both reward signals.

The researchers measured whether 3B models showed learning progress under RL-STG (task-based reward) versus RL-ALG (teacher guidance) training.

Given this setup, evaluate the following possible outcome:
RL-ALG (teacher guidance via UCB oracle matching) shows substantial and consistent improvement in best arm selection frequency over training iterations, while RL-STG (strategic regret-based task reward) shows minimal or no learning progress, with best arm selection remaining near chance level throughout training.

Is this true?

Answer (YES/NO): NO